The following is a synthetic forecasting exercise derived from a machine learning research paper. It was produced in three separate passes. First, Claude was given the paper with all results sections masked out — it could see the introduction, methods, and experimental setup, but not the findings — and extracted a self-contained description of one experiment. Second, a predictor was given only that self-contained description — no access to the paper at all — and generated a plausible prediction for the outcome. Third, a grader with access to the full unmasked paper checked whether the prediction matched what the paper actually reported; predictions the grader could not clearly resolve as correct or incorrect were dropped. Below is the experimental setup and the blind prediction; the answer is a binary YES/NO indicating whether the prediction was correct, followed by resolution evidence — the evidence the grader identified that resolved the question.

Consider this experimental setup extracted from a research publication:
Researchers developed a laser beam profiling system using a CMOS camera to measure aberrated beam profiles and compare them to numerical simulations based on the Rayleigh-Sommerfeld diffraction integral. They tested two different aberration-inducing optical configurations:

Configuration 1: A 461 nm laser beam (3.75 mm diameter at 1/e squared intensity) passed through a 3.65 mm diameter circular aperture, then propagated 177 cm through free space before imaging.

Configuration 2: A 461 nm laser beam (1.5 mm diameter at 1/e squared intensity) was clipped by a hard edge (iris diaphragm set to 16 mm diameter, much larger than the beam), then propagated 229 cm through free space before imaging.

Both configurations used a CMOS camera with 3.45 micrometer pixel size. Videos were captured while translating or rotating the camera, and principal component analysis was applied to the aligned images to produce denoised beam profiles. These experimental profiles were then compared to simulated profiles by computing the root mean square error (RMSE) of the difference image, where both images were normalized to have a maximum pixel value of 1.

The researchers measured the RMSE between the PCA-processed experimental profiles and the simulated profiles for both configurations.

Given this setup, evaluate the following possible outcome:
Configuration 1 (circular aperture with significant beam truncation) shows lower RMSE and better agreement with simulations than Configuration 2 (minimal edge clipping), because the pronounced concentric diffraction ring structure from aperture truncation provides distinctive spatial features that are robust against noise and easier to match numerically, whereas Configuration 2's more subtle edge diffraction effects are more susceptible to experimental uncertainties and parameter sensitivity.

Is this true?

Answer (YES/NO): NO